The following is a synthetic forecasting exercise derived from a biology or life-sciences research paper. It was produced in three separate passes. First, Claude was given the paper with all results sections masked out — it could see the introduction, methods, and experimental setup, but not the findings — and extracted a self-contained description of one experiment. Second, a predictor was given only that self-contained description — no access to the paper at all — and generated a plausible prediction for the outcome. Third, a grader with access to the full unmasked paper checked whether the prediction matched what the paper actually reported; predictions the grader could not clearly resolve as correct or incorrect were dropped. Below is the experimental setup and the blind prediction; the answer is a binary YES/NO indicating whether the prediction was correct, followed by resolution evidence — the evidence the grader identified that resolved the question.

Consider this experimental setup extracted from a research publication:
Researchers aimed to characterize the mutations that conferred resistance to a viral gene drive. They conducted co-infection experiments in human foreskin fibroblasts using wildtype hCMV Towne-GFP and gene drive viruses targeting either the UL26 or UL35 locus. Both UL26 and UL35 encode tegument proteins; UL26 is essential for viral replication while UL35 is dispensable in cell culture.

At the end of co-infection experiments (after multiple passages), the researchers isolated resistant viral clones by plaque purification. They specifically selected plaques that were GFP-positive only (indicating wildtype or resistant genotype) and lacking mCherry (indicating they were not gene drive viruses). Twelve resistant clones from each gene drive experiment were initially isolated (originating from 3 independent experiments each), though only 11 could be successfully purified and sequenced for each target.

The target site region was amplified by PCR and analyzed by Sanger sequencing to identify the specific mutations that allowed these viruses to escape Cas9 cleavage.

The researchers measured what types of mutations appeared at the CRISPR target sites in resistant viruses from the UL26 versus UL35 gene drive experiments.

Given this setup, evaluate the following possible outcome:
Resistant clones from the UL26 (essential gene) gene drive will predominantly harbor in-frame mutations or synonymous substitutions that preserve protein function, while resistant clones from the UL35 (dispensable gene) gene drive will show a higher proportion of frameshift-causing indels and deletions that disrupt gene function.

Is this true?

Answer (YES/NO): NO